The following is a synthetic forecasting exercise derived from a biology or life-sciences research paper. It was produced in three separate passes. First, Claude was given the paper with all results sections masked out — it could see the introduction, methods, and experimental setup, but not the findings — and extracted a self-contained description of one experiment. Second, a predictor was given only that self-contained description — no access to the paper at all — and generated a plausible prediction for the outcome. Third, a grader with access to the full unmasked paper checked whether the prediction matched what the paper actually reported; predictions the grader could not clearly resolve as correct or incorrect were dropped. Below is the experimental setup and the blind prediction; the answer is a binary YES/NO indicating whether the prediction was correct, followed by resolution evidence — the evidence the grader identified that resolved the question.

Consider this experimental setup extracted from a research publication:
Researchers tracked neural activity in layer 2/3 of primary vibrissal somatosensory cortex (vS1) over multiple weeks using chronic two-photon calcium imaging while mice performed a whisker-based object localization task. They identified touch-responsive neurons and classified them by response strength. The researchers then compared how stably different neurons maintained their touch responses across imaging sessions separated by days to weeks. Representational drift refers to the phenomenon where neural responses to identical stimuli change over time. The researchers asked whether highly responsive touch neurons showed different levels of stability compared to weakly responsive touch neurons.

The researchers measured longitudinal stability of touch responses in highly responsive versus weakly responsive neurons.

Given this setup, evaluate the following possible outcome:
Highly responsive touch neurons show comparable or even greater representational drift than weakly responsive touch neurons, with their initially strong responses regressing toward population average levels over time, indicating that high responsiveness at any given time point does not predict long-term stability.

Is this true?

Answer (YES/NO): NO